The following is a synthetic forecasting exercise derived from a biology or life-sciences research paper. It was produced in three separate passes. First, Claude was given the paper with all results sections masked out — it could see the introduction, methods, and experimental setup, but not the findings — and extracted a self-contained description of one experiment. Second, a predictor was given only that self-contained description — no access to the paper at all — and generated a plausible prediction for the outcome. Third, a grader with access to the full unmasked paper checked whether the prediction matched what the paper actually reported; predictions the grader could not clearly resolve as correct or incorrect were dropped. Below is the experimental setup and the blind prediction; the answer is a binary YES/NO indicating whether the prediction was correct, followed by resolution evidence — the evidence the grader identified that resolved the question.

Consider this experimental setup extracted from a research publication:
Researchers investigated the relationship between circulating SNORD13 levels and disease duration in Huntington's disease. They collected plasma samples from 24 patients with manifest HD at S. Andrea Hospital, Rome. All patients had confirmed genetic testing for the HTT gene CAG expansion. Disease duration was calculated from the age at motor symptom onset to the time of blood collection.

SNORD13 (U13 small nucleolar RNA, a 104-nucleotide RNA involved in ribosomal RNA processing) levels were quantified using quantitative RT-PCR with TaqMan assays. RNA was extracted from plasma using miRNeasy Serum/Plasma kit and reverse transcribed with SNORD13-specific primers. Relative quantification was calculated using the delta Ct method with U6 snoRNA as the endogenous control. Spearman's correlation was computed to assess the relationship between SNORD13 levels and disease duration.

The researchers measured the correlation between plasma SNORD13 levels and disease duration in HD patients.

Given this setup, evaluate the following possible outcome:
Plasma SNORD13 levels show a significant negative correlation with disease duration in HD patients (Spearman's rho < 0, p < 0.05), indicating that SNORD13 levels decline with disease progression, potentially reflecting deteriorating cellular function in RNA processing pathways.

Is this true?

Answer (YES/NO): NO